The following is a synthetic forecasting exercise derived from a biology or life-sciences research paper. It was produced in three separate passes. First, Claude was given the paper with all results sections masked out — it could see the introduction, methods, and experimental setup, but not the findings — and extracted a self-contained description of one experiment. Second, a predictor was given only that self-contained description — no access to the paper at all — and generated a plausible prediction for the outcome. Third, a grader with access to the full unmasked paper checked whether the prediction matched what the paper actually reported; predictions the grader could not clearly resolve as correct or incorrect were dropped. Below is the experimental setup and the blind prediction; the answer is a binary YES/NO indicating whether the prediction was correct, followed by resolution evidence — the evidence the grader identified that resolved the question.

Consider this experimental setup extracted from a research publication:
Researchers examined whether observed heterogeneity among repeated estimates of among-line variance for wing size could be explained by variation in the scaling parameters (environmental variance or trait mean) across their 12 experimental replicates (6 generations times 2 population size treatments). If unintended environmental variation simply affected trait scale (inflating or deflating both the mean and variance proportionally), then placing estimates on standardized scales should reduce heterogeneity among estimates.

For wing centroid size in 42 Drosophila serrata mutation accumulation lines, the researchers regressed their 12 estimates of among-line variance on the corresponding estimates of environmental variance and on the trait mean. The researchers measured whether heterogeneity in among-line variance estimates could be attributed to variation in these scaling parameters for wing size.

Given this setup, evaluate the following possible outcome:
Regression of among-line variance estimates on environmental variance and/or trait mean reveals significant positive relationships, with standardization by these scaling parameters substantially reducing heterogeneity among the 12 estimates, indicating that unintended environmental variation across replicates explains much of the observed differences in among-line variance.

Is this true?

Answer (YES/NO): NO